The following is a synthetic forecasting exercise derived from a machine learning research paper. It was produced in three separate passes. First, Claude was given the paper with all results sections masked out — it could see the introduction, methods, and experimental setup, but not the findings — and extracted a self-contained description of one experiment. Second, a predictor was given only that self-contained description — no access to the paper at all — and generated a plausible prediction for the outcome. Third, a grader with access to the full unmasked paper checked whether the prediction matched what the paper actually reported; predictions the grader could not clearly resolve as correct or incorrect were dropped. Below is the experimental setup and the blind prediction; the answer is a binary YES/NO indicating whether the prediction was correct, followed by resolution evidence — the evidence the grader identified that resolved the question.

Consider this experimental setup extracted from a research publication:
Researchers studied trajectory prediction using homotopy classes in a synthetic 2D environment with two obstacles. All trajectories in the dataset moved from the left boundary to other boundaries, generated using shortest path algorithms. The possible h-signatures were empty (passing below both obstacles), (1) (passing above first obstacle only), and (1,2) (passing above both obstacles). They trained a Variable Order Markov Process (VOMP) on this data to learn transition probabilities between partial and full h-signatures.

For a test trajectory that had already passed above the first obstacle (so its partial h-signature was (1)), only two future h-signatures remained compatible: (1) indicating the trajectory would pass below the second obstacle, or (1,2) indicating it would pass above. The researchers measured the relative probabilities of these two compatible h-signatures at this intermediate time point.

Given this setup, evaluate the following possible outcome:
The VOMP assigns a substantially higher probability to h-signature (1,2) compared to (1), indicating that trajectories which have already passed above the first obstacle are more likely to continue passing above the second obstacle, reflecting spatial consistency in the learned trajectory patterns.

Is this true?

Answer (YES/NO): NO